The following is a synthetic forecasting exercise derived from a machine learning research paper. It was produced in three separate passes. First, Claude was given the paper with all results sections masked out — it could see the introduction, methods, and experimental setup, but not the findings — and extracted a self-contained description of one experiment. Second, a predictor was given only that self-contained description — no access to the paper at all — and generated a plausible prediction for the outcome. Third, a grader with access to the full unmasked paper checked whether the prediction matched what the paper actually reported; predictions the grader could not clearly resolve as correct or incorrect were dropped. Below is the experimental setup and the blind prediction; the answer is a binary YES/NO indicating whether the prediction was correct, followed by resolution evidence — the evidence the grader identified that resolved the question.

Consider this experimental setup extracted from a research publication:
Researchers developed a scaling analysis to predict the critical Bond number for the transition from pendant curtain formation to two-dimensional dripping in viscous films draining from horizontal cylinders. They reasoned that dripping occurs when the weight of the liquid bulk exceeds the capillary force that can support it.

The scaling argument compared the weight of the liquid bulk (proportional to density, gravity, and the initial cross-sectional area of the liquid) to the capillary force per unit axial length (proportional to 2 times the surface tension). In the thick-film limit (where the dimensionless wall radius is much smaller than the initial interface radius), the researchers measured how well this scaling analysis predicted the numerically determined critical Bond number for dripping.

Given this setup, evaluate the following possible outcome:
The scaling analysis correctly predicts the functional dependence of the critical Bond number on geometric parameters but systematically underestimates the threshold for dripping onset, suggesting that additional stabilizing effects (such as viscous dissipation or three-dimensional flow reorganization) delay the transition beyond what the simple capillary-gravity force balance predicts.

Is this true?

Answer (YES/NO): NO